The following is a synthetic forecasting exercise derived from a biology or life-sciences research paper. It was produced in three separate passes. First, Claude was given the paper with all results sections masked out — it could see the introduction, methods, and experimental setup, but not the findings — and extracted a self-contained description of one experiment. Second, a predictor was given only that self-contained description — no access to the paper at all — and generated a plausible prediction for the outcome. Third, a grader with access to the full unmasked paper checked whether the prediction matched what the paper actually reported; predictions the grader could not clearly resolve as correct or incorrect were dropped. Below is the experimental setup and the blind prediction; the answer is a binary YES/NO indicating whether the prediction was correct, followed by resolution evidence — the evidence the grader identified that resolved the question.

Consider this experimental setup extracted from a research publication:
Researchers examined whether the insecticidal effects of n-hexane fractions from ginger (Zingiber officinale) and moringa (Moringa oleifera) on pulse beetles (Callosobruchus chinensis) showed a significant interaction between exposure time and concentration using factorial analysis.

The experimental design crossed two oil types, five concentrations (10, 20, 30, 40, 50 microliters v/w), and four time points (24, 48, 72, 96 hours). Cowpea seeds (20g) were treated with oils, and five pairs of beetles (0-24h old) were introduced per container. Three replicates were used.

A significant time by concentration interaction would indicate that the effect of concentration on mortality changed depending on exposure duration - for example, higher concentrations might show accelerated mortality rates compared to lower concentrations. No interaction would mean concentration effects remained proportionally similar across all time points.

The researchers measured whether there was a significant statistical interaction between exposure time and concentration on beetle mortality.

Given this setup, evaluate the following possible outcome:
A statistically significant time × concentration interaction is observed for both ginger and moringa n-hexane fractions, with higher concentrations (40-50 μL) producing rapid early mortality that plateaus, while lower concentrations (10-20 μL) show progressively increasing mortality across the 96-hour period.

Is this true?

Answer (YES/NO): NO